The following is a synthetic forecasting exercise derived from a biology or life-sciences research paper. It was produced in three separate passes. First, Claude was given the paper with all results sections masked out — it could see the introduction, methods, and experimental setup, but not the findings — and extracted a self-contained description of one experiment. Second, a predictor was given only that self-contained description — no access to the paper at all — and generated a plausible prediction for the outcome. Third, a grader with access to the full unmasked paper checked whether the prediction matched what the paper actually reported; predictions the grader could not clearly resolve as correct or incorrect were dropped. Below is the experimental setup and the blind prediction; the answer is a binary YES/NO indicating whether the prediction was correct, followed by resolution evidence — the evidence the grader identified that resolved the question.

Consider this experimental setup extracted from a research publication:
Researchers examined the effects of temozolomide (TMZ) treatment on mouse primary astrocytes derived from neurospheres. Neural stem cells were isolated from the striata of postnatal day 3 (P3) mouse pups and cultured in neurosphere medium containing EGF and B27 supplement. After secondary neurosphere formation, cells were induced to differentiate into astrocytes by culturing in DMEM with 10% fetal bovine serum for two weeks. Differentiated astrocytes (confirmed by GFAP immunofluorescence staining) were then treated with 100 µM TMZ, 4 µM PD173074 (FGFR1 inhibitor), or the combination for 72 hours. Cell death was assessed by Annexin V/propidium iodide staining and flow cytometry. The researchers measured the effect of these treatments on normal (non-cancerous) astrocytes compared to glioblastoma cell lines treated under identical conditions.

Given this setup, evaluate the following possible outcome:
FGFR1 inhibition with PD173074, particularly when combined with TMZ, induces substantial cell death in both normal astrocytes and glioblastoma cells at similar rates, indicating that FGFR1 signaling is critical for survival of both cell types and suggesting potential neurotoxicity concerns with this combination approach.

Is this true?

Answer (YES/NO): NO